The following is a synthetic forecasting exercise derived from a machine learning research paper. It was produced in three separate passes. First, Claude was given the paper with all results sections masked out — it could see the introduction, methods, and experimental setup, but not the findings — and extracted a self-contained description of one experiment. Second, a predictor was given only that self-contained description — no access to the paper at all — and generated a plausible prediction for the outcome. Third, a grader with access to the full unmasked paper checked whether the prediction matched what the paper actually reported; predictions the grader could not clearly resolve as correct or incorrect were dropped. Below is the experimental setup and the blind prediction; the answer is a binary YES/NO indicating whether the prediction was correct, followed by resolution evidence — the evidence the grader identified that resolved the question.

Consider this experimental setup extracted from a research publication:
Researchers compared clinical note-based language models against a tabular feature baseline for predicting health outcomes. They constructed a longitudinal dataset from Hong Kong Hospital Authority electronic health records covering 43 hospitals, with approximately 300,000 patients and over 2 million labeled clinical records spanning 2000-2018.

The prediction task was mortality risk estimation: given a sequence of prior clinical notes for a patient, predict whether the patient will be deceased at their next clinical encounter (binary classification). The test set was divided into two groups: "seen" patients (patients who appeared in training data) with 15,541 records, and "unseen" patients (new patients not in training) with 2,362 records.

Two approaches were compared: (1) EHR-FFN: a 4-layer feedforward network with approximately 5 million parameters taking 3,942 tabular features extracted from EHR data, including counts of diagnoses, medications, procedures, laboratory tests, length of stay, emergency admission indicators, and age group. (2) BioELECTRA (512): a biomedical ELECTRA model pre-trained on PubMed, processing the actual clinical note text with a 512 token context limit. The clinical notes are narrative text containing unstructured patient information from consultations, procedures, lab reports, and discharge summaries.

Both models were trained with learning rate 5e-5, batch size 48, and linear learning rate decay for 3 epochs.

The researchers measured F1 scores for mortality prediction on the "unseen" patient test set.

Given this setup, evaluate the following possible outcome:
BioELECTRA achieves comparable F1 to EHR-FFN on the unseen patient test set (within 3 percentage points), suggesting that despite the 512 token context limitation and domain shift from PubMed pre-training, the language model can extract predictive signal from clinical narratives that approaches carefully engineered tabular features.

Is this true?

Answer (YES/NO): NO